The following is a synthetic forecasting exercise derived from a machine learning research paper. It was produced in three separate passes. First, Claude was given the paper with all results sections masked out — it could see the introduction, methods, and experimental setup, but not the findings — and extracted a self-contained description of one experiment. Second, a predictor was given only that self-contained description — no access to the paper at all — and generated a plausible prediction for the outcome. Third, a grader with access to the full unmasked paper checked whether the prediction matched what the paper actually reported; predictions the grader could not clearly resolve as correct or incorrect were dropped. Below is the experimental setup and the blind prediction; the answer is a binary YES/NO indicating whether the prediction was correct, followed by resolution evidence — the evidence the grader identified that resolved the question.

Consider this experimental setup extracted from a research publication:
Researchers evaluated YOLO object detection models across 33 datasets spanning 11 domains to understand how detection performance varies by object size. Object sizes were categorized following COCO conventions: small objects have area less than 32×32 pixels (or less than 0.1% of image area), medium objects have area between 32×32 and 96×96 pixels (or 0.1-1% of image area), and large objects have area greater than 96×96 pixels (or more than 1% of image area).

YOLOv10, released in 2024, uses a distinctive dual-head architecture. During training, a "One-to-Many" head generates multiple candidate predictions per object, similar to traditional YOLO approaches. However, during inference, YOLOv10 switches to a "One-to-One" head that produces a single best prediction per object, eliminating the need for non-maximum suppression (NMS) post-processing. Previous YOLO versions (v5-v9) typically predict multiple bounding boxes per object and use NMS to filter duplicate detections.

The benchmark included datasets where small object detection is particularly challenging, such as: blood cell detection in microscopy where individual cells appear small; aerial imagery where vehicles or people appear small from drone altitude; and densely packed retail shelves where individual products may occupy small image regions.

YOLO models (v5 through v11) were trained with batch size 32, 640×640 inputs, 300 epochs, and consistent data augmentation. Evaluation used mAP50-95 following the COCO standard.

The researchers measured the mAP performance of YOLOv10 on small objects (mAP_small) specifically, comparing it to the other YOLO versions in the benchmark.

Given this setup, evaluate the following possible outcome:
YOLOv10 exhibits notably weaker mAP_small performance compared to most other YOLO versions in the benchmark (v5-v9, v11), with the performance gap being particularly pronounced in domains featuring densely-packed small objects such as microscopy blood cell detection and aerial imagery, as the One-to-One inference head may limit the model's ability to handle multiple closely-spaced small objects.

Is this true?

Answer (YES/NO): NO